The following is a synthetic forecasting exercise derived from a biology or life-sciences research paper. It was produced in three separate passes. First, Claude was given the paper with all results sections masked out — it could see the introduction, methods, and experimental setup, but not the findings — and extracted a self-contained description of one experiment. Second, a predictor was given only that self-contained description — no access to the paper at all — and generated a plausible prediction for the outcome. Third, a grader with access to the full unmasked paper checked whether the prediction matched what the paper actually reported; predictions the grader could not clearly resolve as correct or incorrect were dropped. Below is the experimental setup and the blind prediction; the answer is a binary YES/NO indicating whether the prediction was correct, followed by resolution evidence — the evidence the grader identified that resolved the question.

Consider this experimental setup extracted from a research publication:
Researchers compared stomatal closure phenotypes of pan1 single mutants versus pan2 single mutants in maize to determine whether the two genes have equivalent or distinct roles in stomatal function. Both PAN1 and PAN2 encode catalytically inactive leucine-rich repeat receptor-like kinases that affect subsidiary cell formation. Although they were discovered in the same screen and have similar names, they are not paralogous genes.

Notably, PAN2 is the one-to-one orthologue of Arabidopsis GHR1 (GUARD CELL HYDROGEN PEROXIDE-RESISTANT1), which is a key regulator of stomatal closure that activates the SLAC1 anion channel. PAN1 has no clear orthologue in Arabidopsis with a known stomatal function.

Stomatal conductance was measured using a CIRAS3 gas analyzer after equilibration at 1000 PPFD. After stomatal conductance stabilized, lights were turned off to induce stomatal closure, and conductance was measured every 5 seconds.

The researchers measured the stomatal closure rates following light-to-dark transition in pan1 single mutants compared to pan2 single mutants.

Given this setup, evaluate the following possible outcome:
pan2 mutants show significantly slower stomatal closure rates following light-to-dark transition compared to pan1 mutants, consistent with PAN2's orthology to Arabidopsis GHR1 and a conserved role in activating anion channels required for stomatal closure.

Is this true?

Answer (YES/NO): YES